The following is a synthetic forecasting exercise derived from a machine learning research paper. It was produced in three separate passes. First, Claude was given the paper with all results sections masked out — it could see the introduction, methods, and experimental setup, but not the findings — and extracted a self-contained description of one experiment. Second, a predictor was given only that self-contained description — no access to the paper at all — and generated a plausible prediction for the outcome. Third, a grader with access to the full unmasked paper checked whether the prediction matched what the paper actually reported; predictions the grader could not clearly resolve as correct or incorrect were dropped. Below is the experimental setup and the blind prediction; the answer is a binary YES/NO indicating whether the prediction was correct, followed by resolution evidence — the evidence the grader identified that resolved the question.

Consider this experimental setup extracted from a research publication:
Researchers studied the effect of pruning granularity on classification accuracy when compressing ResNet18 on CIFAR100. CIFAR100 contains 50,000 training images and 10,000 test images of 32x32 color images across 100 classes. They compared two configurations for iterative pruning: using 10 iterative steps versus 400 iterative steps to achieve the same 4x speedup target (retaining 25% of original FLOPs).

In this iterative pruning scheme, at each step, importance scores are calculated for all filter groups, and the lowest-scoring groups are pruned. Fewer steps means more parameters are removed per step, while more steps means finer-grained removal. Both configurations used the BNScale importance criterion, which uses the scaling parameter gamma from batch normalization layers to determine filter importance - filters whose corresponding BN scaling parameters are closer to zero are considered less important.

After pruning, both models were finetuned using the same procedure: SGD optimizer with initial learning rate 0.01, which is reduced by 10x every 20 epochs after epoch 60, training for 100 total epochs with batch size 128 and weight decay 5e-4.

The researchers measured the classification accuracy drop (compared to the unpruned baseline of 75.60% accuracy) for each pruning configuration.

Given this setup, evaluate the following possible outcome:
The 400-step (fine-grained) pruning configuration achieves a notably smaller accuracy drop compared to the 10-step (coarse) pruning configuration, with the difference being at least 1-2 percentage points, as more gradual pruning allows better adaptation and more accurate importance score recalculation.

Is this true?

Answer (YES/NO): NO